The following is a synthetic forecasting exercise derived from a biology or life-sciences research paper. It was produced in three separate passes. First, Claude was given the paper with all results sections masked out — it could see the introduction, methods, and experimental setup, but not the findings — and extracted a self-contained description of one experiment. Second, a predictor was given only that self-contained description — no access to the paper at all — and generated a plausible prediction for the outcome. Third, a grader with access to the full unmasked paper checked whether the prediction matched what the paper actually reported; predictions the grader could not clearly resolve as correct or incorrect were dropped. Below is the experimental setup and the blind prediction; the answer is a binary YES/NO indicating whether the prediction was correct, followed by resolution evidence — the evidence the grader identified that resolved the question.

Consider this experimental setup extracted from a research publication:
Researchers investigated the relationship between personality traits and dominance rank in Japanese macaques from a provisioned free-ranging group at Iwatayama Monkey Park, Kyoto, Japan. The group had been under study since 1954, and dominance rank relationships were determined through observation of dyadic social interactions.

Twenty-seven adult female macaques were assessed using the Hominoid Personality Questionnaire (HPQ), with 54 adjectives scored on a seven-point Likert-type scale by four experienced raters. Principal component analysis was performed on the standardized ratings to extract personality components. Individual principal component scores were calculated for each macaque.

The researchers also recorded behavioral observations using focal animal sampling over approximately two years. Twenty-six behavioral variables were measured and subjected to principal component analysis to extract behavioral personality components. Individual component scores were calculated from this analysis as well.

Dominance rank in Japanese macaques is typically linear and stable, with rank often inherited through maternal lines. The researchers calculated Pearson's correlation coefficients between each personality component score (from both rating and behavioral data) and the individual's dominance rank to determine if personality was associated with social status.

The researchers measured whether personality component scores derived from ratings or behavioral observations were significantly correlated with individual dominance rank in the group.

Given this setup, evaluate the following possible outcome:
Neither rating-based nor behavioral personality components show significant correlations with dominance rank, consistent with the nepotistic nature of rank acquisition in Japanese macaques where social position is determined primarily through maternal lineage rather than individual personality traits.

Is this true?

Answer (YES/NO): NO